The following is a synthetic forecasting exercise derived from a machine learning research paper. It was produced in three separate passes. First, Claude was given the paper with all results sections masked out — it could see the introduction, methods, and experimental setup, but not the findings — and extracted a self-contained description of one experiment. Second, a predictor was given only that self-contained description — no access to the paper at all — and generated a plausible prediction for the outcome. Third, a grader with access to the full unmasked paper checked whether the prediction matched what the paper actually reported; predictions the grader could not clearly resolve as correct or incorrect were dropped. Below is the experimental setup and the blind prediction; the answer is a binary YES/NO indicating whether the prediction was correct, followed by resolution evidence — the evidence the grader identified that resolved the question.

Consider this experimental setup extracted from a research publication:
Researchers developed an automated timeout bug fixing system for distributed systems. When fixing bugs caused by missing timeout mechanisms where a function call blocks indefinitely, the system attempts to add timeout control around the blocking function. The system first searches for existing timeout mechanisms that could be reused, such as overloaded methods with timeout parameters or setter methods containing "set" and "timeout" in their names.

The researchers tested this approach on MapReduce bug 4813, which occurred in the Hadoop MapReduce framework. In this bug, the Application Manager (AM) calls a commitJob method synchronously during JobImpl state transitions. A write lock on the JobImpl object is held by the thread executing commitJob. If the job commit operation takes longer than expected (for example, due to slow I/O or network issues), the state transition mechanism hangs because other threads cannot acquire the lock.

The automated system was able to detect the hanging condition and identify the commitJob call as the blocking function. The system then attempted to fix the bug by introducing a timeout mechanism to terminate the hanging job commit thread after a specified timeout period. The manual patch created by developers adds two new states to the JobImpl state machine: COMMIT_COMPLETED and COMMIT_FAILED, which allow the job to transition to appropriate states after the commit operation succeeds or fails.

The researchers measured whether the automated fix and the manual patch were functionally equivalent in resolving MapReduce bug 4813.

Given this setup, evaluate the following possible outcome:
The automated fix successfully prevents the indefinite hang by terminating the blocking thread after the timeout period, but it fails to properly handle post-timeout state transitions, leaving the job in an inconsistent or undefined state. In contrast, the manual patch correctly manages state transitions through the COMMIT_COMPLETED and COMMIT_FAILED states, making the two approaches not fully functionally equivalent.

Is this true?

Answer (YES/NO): YES